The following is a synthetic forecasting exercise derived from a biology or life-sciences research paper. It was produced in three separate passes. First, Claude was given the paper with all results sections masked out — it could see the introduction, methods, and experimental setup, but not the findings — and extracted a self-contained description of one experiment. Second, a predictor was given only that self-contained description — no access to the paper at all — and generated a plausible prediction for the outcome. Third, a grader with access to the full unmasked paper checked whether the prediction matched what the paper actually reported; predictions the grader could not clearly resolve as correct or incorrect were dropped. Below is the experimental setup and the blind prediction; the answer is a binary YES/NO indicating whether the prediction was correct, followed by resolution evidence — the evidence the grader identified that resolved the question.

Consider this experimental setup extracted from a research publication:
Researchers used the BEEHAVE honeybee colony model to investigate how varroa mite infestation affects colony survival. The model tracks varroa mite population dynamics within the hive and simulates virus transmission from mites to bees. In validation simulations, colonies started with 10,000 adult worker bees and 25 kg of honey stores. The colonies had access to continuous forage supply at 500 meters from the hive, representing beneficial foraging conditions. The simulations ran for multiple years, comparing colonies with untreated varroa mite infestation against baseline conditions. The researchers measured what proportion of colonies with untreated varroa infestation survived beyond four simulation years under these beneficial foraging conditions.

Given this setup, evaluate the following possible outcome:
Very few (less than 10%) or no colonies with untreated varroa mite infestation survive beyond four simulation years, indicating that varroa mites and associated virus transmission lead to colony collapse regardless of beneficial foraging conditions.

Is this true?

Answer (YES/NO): NO